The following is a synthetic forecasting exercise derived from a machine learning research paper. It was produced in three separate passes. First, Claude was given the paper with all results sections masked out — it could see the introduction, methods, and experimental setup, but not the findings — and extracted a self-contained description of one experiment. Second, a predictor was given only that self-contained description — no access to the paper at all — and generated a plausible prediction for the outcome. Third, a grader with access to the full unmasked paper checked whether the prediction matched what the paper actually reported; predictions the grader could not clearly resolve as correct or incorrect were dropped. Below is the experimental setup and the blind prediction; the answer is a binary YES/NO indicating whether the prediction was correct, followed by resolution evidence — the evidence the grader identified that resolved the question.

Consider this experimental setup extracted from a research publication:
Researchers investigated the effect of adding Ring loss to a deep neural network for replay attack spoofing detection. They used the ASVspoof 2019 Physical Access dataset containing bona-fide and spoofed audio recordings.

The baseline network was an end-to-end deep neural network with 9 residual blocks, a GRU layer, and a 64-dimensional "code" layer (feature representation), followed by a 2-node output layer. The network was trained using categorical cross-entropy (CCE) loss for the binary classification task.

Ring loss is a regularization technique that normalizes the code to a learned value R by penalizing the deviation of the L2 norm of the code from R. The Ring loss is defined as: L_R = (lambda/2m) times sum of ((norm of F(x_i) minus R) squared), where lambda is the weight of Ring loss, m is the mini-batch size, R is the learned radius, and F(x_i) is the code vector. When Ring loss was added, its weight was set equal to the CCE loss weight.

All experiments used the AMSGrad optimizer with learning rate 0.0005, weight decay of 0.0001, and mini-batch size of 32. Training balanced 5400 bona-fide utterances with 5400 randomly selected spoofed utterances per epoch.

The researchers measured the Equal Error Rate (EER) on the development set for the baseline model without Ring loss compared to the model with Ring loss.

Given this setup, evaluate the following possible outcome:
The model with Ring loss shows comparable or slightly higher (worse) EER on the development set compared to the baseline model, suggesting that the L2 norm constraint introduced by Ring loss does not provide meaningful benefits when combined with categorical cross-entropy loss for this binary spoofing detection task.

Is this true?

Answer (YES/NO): NO